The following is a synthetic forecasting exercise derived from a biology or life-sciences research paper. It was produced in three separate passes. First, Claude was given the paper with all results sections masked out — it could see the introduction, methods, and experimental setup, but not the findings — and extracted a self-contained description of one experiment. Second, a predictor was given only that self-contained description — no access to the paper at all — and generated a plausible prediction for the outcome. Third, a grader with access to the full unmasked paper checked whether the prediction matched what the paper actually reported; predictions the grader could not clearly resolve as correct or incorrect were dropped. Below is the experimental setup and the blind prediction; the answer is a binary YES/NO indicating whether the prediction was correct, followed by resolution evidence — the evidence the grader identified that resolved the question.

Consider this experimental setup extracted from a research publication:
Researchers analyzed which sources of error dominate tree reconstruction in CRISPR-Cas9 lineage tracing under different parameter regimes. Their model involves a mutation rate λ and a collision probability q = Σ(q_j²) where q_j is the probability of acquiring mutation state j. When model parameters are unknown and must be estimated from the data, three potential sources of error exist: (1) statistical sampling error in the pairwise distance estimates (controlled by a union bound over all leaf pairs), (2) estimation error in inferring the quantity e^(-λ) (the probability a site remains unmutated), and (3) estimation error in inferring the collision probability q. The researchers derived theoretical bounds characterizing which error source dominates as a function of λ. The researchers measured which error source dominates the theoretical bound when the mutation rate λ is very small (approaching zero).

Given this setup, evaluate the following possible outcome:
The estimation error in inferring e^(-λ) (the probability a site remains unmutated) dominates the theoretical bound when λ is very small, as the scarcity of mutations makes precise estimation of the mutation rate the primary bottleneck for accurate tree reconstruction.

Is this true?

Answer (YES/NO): NO